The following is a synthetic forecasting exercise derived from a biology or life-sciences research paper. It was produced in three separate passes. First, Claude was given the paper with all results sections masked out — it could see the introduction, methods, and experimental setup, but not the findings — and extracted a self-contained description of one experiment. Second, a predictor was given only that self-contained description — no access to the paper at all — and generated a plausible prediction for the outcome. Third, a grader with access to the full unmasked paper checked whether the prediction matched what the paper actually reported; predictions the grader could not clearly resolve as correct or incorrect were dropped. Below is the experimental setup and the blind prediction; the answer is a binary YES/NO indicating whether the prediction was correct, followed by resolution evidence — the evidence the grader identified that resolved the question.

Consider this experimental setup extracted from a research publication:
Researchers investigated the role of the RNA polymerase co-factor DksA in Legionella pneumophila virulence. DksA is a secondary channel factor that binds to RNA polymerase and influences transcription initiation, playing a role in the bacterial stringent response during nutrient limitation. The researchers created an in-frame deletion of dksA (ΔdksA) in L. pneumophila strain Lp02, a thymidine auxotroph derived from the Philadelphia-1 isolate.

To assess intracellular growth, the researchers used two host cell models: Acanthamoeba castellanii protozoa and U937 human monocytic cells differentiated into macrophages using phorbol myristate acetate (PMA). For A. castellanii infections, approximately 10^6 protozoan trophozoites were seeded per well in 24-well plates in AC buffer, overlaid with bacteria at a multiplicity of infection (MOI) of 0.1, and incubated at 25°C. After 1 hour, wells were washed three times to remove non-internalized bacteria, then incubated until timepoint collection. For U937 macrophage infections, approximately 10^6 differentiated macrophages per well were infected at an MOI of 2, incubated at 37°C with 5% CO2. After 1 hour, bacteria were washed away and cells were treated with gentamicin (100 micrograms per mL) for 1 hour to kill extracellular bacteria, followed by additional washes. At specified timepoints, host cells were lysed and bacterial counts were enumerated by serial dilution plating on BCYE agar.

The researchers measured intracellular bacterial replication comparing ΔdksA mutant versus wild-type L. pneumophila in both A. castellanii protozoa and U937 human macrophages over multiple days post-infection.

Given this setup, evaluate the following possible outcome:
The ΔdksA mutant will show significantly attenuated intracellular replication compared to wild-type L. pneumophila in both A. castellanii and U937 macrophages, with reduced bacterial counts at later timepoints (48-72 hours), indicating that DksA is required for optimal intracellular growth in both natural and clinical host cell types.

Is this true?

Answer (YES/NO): NO